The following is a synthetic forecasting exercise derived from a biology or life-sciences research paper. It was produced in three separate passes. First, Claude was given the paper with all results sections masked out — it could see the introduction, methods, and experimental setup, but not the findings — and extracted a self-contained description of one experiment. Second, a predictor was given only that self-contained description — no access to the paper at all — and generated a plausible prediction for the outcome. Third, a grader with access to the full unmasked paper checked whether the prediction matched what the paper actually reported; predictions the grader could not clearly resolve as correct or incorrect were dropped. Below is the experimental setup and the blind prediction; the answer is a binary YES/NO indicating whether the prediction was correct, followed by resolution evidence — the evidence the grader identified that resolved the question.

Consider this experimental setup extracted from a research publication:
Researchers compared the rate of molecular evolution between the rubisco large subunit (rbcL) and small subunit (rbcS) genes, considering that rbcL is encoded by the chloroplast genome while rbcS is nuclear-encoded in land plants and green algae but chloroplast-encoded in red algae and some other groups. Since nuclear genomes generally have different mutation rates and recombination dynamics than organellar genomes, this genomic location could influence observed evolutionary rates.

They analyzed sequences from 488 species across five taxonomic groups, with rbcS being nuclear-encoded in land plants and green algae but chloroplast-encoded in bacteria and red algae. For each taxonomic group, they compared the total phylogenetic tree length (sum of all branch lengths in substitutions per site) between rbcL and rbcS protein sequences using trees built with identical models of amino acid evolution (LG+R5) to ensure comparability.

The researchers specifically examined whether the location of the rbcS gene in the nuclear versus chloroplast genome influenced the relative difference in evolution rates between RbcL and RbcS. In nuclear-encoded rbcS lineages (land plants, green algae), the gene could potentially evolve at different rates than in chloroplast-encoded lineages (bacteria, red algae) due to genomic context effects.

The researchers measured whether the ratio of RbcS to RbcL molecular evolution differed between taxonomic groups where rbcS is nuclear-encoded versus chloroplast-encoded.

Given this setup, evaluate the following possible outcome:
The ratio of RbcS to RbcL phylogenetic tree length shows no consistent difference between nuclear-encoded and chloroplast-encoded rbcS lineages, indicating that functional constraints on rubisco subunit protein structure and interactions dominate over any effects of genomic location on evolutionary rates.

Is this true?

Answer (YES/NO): NO